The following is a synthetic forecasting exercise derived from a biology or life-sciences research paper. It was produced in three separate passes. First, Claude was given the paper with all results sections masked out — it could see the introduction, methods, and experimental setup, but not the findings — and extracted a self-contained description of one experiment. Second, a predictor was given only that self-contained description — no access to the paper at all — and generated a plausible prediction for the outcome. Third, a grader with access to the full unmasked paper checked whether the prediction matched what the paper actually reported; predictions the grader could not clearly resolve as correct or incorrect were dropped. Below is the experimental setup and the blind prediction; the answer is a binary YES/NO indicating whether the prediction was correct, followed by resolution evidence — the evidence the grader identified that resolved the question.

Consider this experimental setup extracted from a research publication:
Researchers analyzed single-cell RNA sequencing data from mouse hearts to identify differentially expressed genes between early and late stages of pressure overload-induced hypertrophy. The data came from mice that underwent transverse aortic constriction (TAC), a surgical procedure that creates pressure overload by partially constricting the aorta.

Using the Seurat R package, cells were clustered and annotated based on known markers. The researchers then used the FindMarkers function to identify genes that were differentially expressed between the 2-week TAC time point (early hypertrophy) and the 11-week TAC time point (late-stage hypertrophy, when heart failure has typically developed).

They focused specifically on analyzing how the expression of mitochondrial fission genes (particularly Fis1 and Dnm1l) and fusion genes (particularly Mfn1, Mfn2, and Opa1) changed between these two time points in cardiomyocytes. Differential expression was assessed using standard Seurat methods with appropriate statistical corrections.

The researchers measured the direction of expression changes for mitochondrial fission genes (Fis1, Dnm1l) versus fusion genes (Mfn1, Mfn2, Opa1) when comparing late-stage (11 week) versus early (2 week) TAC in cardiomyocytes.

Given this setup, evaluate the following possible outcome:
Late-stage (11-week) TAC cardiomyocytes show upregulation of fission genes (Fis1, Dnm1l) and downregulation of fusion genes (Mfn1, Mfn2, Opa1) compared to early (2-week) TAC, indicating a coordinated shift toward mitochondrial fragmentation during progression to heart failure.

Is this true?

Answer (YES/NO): YES